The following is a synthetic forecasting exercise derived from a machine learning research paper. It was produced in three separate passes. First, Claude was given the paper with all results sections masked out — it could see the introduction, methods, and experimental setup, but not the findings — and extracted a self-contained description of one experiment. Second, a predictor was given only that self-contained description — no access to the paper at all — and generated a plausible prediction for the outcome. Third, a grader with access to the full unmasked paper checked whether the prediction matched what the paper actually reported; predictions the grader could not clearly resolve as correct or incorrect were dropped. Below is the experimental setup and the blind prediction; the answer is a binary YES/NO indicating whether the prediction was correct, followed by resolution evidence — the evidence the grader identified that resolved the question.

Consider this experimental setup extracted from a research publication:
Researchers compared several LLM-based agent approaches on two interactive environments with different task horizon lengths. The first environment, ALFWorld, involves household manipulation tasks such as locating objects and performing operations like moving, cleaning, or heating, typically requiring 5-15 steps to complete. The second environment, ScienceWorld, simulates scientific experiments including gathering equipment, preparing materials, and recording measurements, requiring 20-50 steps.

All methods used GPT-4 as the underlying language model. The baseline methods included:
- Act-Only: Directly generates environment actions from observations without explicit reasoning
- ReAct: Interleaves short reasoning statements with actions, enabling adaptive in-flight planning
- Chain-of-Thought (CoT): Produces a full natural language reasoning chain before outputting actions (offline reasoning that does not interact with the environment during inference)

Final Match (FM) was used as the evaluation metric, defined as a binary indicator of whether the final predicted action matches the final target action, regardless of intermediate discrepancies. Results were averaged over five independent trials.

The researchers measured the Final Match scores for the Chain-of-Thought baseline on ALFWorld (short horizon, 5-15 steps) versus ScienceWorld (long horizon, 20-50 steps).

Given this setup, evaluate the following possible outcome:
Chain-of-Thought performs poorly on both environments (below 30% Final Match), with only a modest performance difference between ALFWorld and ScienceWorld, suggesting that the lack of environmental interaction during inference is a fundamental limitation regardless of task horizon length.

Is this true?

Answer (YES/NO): NO